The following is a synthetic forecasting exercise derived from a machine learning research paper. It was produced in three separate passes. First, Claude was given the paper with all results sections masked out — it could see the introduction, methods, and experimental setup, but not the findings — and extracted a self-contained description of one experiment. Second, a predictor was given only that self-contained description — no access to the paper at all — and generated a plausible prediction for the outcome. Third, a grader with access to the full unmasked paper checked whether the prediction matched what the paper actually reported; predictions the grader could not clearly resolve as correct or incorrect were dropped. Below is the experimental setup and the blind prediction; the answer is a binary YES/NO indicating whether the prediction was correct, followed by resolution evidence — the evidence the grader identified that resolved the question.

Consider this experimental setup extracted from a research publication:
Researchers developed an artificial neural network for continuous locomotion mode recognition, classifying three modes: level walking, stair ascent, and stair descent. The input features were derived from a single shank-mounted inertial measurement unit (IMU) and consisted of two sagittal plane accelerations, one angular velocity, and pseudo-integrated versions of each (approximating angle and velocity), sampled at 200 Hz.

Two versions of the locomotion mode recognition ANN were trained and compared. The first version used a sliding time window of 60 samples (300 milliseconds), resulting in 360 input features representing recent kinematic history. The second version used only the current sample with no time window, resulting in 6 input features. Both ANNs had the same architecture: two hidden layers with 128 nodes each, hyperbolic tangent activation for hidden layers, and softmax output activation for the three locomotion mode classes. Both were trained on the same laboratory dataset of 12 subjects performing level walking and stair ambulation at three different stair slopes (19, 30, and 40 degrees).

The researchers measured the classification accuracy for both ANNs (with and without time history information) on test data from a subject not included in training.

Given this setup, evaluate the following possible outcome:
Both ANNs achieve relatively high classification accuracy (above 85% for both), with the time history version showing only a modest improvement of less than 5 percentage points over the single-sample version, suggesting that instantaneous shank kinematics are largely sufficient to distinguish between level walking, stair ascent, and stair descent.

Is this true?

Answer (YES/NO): YES